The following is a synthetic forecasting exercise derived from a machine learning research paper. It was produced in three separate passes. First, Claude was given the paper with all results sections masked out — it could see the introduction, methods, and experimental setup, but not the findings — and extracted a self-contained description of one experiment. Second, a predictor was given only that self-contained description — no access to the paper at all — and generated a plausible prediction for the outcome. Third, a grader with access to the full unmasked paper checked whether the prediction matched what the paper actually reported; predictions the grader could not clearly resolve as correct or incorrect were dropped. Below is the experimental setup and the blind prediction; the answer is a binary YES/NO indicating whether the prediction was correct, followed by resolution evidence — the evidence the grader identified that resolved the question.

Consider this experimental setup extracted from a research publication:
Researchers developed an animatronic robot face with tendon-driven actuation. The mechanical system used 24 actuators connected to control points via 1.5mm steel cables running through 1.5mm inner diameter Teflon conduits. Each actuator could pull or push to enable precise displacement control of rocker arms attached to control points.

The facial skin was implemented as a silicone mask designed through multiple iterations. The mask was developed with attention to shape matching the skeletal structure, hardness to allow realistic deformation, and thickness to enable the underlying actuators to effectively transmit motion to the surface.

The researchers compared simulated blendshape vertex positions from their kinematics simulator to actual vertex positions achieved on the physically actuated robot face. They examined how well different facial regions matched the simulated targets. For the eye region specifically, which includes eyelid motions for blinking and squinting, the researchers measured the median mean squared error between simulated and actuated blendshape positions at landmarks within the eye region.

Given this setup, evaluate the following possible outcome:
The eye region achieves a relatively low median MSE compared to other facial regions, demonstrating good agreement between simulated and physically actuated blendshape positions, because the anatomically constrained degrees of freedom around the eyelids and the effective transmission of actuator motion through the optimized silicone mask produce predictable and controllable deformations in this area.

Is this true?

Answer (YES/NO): YES